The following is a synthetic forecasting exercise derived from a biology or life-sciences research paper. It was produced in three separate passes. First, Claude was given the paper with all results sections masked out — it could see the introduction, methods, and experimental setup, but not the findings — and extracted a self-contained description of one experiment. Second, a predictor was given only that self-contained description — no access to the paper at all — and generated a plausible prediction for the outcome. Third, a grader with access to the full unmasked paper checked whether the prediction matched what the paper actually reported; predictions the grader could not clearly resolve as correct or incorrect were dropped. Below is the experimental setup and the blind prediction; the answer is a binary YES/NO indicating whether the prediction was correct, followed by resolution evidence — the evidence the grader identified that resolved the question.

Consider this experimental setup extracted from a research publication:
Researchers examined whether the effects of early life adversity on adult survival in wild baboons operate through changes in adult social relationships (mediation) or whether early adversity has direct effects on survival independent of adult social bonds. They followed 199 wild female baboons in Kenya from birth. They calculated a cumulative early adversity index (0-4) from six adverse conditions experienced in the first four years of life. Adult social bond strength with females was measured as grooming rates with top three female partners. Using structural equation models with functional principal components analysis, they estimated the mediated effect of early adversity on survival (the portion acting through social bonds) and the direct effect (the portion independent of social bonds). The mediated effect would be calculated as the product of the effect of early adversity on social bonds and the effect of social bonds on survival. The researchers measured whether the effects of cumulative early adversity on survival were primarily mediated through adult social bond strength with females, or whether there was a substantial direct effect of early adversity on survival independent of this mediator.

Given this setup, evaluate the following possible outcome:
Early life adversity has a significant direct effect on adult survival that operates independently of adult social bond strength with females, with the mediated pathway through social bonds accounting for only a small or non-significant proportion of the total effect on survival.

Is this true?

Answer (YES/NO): YES